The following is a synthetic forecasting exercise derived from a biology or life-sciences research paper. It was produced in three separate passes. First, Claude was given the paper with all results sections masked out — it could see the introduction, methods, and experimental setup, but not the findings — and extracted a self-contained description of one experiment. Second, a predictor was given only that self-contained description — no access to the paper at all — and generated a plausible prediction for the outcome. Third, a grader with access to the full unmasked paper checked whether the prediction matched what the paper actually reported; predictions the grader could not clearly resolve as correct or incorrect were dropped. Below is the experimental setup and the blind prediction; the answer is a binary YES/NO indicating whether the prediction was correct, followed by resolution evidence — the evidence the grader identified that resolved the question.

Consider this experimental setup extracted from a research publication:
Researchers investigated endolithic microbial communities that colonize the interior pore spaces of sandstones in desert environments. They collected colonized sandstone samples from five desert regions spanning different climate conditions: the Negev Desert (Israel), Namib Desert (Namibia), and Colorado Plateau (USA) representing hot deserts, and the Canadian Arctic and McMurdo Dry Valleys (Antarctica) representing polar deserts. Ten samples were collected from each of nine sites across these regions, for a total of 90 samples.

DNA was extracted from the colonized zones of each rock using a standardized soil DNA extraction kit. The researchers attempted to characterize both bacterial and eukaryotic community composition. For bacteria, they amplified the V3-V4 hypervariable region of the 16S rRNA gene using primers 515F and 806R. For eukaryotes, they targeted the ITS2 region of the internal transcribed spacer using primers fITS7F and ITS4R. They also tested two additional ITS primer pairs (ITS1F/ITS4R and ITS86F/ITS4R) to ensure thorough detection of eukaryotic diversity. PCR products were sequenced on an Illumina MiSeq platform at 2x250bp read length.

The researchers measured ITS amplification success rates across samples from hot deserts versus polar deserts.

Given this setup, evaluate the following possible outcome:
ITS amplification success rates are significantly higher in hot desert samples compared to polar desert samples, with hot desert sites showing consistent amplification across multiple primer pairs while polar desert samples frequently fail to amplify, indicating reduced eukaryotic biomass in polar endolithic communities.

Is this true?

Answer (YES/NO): NO